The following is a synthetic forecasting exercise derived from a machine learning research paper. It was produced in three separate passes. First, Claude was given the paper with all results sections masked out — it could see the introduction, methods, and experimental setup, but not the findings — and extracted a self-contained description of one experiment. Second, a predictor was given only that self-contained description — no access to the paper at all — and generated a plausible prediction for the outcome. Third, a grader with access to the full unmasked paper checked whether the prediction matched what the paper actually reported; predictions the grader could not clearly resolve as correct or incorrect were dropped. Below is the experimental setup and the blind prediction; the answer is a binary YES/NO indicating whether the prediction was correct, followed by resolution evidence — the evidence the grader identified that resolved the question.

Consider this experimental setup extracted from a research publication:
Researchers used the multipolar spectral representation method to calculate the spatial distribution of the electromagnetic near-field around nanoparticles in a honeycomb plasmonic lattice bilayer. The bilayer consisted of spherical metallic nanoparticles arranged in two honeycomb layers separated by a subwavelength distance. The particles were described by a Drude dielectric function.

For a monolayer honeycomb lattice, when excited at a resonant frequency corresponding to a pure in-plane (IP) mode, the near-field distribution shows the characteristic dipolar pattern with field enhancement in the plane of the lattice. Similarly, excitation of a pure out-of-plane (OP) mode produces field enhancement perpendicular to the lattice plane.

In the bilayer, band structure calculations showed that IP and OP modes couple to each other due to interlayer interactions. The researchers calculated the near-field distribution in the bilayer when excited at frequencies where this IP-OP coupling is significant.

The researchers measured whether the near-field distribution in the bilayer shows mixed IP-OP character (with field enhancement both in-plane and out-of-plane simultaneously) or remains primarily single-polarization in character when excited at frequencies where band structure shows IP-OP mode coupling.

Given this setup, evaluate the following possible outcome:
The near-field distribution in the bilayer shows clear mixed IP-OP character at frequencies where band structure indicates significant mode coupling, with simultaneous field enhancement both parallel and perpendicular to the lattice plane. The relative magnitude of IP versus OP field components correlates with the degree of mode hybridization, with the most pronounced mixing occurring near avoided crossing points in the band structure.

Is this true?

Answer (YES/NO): YES